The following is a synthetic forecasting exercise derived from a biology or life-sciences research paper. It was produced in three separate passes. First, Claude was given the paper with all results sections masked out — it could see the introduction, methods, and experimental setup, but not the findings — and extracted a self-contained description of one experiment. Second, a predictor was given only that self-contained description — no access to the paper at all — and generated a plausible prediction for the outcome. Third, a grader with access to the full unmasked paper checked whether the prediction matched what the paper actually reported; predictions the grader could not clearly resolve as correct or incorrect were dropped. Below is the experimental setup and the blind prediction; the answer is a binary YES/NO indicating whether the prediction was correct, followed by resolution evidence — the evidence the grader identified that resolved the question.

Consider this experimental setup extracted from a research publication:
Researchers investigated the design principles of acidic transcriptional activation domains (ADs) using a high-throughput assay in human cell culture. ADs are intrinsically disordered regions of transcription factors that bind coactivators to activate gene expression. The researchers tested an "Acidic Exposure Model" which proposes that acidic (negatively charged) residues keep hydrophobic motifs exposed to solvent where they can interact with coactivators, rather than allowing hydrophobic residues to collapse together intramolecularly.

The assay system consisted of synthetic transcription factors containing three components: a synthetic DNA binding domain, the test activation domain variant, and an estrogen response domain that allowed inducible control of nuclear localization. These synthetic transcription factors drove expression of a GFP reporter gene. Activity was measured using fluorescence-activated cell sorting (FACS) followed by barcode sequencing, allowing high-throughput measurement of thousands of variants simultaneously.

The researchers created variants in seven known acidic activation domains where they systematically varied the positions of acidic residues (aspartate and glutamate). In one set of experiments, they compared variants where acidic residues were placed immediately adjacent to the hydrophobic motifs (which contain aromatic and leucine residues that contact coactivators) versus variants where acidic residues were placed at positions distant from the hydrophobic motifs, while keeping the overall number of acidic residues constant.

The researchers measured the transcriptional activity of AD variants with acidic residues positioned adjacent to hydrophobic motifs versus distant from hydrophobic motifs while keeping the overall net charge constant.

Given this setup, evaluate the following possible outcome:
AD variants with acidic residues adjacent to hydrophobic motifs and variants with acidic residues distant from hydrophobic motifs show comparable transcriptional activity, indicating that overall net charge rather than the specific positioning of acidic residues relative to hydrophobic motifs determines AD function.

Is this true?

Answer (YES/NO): NO